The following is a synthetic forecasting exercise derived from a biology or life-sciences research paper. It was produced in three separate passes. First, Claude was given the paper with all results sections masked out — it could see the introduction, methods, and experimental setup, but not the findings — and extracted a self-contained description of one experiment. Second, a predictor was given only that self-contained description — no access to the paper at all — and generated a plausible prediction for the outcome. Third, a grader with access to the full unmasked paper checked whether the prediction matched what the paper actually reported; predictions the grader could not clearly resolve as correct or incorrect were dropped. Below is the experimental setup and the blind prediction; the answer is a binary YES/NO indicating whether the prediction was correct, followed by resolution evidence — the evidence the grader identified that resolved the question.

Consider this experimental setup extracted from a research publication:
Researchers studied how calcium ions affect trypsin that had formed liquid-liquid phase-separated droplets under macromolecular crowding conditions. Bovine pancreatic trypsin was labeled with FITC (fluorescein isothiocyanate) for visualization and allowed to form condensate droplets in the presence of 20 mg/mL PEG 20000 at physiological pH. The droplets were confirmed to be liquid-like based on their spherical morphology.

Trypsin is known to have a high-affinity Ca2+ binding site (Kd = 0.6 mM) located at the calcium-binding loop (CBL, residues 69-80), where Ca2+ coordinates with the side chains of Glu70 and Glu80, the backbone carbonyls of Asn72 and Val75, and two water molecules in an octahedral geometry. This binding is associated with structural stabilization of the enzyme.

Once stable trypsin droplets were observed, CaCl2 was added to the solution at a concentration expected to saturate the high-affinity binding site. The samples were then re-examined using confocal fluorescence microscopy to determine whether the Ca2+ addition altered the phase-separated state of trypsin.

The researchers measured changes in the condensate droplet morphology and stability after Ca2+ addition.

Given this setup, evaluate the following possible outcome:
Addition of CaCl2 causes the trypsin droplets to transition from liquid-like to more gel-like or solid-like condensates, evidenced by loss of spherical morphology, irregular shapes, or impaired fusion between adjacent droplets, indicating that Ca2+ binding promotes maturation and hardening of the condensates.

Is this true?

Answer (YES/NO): NO